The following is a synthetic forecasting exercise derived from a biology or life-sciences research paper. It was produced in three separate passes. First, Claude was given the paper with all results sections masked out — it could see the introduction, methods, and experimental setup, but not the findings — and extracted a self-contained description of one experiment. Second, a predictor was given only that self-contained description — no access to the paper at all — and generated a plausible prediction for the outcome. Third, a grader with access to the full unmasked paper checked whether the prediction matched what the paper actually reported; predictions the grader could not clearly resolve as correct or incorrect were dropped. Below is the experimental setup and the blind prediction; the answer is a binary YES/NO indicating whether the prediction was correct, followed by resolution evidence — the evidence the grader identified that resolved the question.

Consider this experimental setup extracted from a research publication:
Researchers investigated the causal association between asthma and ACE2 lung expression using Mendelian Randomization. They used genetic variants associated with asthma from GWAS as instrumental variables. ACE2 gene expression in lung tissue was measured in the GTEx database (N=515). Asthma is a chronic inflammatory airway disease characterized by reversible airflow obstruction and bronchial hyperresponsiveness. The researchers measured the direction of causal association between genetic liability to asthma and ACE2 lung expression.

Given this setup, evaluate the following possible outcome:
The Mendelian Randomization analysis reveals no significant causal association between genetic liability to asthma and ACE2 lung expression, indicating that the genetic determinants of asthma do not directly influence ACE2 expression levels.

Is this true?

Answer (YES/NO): NO